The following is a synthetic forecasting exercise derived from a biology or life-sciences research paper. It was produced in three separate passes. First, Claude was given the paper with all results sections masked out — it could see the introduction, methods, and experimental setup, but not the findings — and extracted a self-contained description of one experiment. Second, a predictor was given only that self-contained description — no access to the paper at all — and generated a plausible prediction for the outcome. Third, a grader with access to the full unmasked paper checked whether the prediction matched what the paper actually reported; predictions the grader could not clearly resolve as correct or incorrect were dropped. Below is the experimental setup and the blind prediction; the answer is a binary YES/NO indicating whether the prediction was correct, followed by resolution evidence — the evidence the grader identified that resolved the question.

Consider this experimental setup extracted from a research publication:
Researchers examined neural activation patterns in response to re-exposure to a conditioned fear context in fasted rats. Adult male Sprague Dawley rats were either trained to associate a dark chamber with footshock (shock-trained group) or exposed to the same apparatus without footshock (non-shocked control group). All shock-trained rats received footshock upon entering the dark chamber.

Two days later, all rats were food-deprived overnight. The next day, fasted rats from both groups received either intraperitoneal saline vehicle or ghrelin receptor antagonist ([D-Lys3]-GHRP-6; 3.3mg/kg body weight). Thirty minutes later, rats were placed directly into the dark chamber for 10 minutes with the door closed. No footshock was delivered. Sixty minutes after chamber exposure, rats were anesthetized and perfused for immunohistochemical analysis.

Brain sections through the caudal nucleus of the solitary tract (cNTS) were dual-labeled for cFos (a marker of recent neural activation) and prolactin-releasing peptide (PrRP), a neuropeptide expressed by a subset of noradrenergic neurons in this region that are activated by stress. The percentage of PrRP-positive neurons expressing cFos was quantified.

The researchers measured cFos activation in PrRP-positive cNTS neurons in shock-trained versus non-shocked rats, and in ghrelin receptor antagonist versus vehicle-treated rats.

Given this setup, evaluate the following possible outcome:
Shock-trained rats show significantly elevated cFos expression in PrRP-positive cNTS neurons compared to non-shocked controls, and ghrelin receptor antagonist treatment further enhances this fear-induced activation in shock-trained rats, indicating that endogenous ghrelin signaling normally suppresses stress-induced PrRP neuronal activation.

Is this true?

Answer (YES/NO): YES